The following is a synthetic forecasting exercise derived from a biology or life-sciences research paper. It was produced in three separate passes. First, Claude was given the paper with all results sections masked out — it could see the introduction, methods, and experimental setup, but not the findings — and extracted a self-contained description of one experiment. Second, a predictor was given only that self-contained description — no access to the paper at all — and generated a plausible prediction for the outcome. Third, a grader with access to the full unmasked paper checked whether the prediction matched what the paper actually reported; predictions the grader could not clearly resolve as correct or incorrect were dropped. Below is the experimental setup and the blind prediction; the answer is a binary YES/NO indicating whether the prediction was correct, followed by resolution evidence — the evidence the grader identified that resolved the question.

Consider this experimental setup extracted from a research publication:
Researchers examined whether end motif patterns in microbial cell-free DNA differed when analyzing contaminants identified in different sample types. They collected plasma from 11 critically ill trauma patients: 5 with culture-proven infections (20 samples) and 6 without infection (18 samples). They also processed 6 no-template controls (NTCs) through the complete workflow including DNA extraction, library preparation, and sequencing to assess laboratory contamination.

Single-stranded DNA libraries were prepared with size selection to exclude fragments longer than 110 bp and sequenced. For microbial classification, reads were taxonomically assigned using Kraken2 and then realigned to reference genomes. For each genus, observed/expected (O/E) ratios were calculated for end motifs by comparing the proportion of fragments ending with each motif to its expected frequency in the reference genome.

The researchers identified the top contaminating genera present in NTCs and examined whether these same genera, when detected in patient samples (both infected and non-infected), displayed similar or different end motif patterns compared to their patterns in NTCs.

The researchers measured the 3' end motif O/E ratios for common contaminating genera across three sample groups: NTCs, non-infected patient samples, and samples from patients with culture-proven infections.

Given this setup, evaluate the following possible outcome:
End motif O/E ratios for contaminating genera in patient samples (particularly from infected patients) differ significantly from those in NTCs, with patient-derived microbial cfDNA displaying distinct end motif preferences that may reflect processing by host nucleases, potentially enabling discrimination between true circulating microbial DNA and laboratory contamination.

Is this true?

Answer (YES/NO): NO